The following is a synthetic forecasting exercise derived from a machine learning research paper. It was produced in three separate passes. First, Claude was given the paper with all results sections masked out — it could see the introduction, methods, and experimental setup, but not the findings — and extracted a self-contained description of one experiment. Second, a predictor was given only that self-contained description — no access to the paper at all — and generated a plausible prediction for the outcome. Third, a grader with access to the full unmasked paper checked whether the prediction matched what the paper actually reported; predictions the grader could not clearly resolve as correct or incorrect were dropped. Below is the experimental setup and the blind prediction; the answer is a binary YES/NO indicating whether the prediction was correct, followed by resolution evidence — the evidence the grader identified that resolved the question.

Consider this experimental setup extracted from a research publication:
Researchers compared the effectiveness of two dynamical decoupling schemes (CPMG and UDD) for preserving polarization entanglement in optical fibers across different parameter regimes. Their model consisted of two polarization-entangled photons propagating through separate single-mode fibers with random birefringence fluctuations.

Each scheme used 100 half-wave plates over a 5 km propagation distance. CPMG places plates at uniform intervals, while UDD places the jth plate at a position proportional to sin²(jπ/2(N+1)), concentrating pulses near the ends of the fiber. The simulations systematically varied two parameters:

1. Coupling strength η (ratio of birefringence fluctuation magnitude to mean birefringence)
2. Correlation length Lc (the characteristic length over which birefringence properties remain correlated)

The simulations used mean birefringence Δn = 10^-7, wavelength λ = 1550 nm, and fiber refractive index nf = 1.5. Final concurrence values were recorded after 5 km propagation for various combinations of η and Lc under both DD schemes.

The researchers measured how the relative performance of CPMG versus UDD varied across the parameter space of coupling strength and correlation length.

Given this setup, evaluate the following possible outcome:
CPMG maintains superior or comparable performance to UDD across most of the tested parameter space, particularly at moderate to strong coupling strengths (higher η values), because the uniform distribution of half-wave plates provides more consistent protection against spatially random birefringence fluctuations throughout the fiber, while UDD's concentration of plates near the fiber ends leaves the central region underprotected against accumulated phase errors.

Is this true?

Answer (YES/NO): NO